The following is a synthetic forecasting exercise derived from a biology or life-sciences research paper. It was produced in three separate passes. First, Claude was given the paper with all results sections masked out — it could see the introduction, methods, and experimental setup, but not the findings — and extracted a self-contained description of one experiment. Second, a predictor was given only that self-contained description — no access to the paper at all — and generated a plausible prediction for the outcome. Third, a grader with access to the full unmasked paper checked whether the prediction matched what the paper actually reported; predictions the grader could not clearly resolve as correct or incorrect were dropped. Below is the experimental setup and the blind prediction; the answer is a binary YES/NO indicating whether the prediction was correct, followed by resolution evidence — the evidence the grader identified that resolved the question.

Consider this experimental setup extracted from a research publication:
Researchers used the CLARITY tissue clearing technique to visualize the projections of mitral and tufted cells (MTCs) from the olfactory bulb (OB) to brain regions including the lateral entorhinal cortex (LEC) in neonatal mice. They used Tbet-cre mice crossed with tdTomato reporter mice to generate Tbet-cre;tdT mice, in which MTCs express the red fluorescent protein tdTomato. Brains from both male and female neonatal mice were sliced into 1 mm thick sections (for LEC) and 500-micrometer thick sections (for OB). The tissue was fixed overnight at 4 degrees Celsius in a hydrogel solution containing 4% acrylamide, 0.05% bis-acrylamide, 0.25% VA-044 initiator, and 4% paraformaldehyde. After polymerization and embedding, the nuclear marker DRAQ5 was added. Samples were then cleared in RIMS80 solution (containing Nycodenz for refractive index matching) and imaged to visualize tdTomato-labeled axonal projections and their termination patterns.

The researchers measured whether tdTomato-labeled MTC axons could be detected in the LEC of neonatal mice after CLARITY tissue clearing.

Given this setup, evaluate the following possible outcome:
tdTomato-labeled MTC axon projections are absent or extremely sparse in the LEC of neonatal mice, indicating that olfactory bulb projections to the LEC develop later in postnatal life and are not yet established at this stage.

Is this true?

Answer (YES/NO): NO